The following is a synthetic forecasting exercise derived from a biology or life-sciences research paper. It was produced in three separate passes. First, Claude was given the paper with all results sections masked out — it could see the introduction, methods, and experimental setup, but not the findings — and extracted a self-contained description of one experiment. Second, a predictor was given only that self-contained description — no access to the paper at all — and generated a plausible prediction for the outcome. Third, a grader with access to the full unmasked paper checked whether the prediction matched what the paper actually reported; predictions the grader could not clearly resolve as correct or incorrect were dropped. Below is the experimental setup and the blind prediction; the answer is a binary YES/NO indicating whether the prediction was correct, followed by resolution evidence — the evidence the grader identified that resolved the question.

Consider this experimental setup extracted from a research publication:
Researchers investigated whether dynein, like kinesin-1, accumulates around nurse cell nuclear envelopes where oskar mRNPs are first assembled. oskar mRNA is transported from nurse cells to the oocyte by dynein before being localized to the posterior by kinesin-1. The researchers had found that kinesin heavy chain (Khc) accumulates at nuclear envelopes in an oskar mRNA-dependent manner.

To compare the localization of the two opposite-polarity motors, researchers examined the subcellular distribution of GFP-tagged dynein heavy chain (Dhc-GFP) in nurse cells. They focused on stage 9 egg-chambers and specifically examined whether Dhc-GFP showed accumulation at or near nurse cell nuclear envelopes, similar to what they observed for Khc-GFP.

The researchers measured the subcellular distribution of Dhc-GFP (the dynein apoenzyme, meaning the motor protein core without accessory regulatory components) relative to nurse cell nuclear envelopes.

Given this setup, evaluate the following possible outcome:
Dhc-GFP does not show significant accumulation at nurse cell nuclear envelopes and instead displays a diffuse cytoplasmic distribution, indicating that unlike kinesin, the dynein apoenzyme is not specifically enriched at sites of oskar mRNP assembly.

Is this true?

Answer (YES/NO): YES